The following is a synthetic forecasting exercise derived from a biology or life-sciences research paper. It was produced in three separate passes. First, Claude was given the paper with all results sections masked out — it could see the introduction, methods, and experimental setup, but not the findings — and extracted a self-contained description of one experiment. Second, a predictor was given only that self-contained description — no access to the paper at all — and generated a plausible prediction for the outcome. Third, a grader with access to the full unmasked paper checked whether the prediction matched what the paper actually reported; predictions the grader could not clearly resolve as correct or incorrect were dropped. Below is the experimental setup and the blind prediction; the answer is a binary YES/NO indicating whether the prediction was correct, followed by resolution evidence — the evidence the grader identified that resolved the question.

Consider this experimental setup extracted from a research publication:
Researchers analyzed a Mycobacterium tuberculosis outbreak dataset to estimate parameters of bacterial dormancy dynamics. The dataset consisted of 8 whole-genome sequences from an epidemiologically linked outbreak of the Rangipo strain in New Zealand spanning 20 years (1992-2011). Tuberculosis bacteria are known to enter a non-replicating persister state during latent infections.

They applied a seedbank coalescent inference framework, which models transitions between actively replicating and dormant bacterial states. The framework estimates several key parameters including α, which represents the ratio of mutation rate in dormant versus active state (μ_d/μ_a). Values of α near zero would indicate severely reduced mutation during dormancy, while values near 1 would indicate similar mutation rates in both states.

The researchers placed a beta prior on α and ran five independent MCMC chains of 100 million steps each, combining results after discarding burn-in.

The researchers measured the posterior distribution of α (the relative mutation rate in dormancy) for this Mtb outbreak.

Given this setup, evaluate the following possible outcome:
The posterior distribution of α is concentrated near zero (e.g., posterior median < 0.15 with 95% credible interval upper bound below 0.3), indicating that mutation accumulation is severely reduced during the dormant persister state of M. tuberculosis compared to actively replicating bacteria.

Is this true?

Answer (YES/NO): YES